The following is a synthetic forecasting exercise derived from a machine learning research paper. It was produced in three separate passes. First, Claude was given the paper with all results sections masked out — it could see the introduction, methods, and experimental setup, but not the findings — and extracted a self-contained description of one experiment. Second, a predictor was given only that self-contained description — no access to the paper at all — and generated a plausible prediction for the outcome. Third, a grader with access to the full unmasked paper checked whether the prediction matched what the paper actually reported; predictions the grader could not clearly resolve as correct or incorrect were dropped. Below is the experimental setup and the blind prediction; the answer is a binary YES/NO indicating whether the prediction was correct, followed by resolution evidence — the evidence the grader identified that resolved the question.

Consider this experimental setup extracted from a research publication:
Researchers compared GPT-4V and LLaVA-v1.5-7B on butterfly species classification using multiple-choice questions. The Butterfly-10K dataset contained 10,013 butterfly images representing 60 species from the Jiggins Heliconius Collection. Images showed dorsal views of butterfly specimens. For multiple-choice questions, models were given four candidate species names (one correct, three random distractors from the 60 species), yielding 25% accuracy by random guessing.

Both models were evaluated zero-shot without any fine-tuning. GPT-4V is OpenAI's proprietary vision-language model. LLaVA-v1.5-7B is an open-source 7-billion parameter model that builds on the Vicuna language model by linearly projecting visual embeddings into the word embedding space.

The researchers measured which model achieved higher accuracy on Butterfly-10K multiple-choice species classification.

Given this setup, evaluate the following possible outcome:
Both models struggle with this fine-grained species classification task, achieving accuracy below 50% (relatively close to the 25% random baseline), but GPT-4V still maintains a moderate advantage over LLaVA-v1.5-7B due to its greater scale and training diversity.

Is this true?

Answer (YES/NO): NO